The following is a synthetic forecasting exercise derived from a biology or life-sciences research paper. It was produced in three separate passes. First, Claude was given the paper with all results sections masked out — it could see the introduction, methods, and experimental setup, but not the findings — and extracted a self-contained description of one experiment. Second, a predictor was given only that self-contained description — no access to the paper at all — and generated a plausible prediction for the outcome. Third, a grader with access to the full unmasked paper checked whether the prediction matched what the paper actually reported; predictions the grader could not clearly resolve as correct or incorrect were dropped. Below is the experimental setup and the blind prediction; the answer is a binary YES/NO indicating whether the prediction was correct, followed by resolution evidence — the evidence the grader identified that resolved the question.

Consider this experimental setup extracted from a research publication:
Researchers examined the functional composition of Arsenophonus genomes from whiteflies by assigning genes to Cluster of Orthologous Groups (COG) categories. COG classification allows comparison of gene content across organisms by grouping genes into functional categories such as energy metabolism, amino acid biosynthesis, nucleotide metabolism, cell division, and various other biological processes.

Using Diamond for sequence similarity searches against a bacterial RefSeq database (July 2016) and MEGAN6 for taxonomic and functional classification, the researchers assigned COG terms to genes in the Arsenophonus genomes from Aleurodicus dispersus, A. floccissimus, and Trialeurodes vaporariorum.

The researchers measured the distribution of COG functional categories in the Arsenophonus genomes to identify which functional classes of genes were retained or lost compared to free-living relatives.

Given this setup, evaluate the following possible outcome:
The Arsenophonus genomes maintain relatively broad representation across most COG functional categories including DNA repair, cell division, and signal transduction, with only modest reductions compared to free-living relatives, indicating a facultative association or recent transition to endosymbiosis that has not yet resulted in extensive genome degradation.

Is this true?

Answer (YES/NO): NO